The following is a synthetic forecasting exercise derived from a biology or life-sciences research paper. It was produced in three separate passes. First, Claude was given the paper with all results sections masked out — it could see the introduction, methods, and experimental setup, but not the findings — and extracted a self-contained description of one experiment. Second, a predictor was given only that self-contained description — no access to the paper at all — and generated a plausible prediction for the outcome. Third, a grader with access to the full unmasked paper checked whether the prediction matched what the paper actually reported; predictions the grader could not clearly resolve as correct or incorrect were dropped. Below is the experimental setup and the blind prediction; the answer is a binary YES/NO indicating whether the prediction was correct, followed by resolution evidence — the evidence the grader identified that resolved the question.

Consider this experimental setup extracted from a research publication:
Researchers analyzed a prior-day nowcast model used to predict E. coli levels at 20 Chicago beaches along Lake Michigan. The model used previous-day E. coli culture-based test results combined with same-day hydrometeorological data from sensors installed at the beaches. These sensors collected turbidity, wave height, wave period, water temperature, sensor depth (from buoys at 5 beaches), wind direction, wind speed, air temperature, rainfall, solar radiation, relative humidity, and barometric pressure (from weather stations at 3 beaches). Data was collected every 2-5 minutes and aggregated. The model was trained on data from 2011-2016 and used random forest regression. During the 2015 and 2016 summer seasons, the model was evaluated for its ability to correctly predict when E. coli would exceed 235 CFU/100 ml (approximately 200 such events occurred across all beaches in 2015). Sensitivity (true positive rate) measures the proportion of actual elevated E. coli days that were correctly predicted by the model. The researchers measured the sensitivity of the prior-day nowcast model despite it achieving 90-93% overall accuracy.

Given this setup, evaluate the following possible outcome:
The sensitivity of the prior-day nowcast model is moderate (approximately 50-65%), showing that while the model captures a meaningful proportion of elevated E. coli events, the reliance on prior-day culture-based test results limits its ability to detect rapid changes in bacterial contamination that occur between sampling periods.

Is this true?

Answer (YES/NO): NO